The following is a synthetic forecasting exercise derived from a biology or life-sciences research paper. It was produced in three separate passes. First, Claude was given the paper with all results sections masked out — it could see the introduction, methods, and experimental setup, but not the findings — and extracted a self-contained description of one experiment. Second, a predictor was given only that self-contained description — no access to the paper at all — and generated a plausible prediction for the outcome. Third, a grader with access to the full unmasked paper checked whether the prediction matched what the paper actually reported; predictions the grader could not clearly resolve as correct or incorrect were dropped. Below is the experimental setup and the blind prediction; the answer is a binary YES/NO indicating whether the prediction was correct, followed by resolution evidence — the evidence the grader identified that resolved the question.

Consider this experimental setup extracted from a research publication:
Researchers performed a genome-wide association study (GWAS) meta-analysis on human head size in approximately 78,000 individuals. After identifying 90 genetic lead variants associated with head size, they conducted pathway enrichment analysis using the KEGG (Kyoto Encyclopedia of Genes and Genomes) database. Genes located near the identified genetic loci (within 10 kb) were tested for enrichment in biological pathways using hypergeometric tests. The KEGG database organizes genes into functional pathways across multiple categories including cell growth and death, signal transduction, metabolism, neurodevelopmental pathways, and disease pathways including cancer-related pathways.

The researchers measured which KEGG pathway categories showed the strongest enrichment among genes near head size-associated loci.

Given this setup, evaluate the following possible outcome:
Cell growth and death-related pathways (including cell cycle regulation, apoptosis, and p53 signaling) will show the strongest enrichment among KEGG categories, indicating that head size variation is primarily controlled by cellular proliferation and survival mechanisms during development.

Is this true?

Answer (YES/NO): NO